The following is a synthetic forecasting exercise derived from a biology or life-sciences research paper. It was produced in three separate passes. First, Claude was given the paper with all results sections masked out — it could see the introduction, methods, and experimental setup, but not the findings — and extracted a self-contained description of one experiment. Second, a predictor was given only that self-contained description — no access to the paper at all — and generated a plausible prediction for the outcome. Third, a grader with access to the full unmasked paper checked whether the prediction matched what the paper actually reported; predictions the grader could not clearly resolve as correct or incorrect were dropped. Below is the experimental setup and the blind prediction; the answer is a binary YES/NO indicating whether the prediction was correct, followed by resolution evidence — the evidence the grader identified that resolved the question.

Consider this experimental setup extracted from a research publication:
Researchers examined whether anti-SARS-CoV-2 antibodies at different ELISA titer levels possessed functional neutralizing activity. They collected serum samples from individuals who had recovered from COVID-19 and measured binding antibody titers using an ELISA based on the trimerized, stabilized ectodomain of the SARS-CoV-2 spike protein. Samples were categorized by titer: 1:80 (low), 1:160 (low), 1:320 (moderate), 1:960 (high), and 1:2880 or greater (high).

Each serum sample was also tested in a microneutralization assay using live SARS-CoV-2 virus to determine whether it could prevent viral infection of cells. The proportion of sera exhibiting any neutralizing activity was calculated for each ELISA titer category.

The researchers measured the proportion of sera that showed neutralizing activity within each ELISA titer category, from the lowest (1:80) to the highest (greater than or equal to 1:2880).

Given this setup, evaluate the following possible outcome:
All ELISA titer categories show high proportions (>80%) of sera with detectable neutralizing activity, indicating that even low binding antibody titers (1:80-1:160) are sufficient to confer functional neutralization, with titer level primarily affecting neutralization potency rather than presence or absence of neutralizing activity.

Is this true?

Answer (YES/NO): NO